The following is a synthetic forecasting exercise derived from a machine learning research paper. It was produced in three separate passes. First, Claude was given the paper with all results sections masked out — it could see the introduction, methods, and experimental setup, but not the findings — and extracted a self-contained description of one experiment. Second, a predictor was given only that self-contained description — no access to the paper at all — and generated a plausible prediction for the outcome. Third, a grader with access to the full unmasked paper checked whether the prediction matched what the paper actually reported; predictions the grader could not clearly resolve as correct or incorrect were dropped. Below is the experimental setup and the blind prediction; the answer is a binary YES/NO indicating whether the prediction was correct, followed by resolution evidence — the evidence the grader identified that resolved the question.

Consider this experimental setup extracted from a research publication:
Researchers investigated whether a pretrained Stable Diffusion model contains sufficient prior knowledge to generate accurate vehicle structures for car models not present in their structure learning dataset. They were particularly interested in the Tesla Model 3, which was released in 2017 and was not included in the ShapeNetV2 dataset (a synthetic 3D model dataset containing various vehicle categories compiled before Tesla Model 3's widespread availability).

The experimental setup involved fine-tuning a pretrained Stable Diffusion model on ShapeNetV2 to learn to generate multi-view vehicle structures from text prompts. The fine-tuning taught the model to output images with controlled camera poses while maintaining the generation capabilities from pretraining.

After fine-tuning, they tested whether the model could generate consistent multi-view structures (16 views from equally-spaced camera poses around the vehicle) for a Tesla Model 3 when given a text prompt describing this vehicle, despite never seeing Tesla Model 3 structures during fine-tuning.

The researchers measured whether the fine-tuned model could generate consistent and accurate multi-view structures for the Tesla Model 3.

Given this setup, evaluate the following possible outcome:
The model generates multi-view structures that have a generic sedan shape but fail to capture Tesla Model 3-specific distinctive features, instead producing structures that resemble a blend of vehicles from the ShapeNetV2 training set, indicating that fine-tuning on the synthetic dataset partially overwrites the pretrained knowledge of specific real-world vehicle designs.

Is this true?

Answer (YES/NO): NO